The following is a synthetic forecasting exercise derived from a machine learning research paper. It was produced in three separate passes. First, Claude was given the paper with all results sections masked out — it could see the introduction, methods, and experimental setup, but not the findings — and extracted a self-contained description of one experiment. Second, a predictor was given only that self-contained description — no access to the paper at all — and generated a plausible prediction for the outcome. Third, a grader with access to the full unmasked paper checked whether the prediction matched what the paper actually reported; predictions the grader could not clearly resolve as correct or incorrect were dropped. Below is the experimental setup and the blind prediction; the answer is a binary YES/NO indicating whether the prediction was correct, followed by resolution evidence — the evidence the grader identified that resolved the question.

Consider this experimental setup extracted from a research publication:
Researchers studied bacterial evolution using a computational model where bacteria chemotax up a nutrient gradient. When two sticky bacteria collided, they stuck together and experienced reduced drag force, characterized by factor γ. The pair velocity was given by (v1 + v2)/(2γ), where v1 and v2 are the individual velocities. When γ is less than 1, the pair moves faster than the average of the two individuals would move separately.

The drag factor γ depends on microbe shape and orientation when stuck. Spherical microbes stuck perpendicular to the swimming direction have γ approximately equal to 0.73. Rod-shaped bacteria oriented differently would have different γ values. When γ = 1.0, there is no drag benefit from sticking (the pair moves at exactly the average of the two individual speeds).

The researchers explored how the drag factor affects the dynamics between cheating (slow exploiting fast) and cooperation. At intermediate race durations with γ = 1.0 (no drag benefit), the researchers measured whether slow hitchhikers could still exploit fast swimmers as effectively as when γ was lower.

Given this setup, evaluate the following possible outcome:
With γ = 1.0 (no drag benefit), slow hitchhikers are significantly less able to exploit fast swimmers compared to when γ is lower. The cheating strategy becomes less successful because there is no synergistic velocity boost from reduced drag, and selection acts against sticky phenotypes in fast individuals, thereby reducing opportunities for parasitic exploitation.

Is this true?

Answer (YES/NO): NO